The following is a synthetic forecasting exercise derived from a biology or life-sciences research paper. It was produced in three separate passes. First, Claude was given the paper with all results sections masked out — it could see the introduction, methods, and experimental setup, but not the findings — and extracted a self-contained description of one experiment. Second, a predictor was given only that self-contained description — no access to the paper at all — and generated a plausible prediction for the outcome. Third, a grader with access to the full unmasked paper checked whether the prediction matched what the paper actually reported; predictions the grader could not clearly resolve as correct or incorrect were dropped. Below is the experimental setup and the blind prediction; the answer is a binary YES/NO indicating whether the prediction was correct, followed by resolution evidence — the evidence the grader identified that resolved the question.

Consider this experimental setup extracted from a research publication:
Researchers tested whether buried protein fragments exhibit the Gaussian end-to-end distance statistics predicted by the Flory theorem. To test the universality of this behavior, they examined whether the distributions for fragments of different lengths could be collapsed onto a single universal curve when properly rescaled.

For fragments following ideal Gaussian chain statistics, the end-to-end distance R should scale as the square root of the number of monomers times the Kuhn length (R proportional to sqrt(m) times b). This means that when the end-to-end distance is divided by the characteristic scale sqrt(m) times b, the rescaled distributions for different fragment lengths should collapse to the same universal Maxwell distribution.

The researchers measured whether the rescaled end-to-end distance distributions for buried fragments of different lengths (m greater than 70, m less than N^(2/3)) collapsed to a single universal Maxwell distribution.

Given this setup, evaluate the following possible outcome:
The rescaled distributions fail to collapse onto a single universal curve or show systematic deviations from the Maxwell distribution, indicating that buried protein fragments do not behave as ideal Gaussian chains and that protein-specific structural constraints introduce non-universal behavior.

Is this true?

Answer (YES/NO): NO